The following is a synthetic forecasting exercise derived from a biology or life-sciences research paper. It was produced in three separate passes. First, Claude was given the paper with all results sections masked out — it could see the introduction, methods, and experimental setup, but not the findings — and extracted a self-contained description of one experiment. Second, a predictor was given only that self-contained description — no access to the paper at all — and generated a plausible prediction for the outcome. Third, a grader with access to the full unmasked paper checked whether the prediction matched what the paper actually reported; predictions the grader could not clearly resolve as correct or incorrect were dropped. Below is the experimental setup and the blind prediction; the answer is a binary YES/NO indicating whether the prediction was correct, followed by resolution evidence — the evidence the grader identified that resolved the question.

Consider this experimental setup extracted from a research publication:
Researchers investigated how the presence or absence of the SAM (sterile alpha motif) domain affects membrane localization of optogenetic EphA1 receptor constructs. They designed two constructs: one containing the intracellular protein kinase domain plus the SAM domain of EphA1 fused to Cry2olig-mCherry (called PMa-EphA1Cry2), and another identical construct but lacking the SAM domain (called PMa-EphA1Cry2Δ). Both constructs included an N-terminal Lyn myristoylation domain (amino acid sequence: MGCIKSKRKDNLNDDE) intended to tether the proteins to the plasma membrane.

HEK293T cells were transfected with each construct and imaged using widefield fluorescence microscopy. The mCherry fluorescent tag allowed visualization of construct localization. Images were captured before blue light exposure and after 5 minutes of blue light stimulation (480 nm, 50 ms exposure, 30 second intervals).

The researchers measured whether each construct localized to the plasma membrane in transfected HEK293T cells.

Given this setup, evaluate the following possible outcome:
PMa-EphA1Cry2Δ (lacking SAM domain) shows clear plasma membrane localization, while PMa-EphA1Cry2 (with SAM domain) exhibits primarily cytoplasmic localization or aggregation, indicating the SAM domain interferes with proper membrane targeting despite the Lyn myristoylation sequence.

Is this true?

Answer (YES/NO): YES